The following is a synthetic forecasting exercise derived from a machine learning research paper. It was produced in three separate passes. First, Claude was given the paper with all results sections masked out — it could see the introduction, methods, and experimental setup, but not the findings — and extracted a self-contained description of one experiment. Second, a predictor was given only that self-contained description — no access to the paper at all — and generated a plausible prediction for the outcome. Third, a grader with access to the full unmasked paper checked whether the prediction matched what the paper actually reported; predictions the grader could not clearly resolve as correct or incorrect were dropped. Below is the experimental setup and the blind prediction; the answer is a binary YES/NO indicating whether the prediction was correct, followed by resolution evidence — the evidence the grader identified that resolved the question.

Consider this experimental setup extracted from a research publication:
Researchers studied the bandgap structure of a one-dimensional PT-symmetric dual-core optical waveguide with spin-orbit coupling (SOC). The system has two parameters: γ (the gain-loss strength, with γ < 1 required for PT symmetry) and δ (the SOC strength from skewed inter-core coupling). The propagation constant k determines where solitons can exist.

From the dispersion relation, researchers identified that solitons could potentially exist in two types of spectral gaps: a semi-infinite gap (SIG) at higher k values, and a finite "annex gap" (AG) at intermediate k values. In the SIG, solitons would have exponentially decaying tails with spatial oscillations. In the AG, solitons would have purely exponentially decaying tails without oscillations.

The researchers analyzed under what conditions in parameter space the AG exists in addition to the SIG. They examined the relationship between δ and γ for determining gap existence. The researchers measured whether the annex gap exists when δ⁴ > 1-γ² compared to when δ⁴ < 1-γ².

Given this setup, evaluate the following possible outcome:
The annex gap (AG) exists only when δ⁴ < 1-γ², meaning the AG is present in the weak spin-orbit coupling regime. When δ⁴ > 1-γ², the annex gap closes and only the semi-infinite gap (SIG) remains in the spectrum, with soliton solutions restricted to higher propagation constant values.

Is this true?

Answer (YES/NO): YES